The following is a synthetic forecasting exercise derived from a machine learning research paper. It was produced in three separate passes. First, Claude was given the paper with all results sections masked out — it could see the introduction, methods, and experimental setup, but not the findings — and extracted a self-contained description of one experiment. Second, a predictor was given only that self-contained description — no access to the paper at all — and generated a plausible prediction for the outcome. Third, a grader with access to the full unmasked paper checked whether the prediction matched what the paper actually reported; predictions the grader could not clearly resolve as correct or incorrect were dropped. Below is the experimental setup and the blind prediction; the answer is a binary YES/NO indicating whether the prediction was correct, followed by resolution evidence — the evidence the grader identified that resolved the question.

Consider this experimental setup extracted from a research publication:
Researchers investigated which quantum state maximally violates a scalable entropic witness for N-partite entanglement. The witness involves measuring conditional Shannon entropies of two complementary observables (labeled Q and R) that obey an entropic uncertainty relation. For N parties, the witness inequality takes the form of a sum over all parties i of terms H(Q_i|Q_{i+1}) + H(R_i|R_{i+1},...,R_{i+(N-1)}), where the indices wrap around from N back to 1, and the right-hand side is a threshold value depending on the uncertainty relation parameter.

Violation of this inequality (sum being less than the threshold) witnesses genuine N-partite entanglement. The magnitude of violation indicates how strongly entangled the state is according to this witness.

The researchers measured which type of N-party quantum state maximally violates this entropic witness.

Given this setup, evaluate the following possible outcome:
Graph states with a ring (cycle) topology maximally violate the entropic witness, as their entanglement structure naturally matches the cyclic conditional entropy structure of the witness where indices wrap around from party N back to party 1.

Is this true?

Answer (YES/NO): NO